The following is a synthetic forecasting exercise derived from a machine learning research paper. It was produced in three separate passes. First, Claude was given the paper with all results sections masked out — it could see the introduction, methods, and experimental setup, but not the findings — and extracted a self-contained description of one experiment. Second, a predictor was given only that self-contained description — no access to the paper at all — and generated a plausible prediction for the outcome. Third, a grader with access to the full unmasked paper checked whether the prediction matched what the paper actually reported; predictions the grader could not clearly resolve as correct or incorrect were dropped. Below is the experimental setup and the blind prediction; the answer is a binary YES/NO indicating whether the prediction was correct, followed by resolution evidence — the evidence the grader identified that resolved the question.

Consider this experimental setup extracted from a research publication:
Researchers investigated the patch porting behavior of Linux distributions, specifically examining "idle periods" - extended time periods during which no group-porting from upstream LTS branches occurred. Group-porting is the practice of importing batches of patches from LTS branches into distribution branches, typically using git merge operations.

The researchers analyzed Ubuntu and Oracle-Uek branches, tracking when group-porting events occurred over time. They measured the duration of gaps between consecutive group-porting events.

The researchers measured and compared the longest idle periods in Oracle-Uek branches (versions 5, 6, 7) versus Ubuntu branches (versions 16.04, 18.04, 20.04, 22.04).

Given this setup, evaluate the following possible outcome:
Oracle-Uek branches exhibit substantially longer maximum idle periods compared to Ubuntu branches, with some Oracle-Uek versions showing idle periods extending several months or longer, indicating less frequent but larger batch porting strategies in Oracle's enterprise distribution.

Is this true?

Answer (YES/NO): YES